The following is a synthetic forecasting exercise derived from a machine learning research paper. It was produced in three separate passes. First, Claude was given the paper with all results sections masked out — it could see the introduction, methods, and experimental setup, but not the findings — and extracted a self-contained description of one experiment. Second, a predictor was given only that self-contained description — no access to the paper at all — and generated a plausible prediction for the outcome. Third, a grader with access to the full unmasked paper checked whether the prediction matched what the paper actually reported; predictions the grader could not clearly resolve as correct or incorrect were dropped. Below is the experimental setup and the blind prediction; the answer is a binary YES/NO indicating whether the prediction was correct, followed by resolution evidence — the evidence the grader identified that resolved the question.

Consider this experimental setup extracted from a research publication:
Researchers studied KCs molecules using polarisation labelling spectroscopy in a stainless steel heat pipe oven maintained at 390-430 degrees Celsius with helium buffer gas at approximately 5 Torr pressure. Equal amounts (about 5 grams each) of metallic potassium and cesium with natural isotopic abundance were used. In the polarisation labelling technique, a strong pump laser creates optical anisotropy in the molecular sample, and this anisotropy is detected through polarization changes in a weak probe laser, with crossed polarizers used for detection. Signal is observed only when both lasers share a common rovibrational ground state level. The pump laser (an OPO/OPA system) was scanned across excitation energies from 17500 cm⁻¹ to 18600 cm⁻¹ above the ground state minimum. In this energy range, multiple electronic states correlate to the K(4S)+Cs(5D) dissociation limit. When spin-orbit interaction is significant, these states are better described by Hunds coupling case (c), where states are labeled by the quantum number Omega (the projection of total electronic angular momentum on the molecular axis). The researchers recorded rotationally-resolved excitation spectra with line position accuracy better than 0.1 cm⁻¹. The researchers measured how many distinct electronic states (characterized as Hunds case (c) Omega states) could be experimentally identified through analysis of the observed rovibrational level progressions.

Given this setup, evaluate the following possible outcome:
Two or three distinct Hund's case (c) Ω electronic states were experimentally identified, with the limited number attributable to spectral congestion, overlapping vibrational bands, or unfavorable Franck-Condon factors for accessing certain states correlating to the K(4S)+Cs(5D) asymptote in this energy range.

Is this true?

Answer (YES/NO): NO